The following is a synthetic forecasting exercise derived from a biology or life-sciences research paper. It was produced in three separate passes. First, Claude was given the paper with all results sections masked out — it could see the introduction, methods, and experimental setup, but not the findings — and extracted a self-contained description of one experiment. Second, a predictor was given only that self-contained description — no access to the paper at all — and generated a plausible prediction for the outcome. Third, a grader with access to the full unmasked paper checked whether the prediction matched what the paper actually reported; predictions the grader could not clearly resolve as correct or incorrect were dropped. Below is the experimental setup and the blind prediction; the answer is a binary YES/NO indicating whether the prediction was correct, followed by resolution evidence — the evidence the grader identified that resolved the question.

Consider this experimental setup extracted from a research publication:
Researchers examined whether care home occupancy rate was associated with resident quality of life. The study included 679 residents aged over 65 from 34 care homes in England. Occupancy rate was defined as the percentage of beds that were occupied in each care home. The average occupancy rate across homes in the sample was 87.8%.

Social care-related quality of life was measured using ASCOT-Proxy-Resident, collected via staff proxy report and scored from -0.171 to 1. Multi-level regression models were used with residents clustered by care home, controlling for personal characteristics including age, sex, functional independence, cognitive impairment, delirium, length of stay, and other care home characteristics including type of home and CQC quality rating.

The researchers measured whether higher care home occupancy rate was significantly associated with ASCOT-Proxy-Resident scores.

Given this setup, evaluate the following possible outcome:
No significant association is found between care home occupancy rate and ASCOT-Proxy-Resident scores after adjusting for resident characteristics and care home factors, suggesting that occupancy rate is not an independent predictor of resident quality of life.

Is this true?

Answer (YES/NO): NO